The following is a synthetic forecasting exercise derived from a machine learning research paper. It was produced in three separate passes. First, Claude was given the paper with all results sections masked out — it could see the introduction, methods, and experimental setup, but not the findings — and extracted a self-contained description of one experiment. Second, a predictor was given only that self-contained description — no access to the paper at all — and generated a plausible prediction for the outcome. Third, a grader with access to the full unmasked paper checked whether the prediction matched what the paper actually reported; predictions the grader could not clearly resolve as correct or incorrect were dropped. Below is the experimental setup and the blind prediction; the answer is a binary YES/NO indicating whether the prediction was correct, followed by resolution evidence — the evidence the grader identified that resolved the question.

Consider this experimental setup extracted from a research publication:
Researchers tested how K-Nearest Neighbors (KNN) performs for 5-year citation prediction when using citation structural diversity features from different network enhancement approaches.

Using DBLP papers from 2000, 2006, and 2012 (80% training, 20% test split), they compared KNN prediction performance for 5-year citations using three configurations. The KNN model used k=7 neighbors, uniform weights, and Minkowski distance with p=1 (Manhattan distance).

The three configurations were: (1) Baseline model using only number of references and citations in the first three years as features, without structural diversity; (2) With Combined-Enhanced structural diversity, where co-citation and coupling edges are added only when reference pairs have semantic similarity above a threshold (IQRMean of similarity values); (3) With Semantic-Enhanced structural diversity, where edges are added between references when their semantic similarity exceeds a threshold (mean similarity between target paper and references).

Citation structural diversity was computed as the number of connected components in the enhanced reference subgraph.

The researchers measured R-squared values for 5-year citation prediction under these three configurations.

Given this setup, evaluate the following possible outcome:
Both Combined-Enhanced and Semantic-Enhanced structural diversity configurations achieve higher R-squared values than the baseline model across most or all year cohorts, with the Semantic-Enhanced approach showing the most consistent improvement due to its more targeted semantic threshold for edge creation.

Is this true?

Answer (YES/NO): NO